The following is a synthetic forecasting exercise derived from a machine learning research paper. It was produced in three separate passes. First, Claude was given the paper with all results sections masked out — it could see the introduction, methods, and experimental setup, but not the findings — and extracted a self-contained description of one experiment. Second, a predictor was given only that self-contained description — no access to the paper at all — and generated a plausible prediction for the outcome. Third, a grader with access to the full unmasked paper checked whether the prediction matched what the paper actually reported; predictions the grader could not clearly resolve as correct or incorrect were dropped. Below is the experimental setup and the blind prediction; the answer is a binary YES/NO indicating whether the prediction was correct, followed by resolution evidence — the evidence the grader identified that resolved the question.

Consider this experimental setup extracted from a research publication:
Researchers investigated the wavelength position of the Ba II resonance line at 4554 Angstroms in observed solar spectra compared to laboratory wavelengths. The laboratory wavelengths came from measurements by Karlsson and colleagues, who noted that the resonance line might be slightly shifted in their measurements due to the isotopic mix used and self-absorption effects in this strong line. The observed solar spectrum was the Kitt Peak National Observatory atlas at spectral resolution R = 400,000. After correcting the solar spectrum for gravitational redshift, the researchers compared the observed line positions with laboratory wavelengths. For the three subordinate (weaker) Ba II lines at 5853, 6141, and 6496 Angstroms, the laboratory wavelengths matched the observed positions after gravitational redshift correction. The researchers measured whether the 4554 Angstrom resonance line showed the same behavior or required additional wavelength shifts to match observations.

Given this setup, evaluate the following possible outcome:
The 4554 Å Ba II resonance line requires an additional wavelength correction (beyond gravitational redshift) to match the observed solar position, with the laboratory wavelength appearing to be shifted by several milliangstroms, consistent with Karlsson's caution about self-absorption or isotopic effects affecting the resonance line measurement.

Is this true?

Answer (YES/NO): NO